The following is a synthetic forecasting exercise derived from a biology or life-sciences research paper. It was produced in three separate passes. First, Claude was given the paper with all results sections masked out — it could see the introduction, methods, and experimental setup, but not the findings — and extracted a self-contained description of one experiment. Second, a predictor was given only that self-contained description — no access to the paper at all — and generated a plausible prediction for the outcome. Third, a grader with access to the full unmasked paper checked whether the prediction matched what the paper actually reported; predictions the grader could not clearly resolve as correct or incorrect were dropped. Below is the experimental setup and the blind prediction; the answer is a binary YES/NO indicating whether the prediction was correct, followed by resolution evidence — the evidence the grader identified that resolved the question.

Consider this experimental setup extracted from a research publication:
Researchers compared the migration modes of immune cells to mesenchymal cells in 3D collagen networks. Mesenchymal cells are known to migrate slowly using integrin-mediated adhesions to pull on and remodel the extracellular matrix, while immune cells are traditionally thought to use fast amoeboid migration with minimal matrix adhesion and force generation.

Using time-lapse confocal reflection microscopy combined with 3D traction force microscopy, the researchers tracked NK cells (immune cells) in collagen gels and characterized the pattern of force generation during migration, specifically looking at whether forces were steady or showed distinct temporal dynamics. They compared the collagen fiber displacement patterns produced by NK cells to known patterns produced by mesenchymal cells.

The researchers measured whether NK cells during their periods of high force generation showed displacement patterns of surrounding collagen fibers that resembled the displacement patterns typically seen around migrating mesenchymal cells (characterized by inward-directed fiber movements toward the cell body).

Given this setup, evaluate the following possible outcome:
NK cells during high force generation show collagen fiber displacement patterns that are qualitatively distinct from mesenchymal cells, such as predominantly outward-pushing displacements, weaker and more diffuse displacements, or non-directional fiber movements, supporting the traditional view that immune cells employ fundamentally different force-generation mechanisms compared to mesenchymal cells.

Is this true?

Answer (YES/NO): NO